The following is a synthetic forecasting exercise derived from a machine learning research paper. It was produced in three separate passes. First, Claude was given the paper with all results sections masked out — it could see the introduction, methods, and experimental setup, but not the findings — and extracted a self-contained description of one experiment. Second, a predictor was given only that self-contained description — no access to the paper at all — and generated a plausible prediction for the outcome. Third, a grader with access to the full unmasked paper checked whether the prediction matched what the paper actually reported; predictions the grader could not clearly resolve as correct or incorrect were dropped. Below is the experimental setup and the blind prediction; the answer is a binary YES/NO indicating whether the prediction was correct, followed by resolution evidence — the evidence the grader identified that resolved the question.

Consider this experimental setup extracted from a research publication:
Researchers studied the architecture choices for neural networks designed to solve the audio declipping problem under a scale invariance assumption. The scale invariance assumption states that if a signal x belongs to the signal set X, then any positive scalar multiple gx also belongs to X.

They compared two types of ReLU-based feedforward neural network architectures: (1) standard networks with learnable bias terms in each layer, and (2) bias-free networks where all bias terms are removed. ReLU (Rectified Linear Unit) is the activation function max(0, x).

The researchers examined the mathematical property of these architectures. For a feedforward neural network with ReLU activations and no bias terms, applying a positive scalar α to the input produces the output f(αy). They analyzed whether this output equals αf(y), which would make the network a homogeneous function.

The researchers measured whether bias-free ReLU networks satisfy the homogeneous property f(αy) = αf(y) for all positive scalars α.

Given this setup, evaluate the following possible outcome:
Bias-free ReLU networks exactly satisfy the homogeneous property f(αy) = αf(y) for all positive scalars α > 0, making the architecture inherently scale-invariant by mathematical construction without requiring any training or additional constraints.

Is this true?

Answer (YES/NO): YES